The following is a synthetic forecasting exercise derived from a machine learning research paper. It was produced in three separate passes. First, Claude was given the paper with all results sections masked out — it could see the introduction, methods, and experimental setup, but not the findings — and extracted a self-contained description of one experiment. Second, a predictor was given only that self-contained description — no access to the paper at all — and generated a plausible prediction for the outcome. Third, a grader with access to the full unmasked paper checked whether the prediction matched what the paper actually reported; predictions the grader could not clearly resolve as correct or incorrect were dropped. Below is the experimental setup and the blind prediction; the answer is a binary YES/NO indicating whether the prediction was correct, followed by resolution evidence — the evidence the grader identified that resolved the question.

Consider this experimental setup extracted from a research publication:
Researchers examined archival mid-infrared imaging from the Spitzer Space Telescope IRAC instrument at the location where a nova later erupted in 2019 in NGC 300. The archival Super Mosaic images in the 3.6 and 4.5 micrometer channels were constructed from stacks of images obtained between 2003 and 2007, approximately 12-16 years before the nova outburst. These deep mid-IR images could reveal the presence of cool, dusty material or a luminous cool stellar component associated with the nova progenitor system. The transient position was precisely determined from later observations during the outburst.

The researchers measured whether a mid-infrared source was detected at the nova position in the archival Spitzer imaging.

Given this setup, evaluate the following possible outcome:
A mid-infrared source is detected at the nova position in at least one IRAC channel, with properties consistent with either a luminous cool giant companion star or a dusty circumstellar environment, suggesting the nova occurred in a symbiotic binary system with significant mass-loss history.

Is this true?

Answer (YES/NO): YES